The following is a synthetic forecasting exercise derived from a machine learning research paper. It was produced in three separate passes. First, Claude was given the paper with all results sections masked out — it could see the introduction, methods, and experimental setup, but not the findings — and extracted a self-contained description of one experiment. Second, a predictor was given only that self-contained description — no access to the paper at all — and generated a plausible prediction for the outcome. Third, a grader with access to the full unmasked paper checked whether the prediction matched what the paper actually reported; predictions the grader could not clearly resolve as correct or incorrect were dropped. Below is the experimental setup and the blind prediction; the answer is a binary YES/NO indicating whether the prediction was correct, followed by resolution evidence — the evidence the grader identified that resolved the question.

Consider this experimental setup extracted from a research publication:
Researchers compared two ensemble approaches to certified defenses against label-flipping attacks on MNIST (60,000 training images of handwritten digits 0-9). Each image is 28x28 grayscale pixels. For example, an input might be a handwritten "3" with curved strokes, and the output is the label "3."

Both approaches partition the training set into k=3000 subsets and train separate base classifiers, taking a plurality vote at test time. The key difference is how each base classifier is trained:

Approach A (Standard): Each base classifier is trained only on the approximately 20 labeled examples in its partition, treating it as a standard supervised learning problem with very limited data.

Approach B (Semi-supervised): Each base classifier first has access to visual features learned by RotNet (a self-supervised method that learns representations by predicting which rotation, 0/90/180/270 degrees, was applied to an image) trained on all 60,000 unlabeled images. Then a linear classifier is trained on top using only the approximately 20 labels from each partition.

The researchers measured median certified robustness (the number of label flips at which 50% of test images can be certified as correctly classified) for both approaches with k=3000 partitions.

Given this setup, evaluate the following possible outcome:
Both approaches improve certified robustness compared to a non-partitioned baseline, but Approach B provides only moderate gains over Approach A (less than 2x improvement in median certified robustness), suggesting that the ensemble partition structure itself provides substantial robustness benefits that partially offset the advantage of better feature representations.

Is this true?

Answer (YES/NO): YES